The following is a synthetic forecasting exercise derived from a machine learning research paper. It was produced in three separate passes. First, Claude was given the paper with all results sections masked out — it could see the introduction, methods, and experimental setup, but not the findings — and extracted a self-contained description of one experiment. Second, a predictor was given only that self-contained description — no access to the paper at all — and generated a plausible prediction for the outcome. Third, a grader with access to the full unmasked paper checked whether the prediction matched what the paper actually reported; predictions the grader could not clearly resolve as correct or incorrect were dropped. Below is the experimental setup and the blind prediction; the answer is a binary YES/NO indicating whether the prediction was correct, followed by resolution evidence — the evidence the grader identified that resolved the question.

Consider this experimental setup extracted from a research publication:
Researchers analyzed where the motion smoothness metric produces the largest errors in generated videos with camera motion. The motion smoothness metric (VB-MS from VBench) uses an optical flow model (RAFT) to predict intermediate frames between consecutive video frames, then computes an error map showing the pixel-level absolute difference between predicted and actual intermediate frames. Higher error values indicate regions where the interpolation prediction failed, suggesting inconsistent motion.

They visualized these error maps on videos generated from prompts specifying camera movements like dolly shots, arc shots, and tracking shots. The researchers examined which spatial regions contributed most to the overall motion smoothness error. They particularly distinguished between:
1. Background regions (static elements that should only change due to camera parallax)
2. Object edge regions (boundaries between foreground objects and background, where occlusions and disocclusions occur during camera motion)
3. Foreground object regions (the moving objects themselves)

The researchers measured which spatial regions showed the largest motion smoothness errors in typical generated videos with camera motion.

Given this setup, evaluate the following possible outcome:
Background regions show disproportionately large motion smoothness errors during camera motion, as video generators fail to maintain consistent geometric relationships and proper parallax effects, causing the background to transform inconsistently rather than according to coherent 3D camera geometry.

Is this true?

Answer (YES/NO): NO